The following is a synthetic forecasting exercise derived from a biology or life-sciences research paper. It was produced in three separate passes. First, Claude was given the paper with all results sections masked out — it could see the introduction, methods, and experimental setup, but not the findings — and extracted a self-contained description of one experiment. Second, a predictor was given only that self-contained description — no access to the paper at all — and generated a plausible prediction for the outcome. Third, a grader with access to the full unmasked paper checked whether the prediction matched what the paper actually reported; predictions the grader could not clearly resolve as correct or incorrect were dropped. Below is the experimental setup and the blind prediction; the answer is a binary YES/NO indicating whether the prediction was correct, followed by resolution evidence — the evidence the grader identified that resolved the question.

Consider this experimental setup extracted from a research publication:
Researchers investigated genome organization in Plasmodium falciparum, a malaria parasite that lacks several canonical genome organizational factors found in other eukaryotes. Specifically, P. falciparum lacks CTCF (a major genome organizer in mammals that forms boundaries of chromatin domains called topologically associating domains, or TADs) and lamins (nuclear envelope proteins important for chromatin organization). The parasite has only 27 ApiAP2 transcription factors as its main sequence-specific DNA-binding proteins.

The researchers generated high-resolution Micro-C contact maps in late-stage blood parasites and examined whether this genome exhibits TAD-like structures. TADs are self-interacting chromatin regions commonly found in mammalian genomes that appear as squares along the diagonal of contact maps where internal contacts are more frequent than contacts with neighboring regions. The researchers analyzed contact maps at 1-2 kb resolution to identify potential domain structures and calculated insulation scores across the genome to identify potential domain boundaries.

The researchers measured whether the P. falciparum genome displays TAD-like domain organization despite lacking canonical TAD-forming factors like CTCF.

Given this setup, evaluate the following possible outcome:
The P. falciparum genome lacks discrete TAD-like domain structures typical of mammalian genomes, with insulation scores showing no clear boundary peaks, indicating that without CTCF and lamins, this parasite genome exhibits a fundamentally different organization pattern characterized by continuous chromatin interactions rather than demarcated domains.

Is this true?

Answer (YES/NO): NO